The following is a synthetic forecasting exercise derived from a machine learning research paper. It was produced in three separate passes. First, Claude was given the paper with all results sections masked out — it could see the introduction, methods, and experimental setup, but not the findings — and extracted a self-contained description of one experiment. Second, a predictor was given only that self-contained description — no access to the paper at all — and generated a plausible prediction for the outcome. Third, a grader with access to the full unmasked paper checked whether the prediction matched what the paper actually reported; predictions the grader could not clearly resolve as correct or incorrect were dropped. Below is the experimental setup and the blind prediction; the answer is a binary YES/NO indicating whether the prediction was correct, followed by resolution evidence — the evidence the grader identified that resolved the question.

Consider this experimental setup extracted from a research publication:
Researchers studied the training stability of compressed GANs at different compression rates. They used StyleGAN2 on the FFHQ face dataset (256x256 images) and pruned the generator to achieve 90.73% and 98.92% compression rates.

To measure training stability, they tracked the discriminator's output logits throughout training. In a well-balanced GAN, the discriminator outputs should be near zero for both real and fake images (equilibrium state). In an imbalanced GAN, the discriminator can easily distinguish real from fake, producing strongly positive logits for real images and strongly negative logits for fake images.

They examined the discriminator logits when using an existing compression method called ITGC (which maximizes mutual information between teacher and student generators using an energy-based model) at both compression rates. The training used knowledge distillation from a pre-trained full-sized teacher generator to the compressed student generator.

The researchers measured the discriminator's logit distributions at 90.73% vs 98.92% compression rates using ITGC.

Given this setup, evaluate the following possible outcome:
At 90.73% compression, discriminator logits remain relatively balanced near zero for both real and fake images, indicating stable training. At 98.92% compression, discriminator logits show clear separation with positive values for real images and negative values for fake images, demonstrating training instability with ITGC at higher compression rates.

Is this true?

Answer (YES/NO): NO